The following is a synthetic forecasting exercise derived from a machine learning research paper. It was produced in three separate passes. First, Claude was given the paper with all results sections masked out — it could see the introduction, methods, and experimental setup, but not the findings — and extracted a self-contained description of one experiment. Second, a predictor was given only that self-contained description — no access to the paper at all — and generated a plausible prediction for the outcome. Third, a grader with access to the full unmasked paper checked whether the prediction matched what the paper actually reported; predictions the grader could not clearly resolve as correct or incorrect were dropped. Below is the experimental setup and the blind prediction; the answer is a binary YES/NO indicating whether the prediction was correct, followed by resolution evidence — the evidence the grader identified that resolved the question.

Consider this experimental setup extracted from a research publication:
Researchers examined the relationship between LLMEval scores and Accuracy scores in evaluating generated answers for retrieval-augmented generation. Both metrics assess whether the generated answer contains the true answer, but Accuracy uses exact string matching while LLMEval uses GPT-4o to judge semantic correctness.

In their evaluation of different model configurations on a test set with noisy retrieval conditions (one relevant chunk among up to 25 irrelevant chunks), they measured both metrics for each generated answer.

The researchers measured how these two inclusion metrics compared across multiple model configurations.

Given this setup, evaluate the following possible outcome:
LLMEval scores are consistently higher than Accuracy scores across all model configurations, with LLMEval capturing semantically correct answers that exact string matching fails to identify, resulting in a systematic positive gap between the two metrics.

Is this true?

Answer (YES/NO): YES